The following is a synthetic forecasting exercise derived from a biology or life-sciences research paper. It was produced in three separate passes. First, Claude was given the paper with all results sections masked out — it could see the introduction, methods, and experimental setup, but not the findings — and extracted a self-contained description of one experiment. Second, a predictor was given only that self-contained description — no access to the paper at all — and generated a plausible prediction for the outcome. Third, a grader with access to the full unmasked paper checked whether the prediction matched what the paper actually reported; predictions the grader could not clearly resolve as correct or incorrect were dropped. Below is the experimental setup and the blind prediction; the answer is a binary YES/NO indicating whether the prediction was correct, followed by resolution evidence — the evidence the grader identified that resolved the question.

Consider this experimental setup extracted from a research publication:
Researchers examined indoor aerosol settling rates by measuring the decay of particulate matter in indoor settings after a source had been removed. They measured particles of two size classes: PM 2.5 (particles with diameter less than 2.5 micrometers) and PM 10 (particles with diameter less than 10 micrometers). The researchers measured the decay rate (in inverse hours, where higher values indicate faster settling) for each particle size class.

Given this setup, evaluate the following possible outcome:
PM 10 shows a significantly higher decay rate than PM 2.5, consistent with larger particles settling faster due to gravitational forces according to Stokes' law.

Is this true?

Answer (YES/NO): NO